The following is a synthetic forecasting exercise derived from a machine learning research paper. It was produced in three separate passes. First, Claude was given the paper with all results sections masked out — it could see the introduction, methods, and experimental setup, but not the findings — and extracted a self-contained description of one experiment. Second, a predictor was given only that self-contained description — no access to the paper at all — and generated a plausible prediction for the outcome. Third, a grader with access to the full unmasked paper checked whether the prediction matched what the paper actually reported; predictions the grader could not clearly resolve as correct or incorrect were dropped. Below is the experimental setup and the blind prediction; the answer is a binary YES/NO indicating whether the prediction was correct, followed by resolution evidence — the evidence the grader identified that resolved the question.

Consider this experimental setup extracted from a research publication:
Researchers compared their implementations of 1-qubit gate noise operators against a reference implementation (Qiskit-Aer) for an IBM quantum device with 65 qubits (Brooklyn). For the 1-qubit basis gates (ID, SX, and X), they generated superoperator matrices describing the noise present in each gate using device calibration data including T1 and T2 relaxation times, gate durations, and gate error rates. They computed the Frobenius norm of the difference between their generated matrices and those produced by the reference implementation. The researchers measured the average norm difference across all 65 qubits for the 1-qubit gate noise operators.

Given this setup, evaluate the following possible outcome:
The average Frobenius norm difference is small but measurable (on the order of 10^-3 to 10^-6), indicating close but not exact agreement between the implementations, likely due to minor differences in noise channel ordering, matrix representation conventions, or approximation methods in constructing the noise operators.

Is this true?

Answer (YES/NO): NO